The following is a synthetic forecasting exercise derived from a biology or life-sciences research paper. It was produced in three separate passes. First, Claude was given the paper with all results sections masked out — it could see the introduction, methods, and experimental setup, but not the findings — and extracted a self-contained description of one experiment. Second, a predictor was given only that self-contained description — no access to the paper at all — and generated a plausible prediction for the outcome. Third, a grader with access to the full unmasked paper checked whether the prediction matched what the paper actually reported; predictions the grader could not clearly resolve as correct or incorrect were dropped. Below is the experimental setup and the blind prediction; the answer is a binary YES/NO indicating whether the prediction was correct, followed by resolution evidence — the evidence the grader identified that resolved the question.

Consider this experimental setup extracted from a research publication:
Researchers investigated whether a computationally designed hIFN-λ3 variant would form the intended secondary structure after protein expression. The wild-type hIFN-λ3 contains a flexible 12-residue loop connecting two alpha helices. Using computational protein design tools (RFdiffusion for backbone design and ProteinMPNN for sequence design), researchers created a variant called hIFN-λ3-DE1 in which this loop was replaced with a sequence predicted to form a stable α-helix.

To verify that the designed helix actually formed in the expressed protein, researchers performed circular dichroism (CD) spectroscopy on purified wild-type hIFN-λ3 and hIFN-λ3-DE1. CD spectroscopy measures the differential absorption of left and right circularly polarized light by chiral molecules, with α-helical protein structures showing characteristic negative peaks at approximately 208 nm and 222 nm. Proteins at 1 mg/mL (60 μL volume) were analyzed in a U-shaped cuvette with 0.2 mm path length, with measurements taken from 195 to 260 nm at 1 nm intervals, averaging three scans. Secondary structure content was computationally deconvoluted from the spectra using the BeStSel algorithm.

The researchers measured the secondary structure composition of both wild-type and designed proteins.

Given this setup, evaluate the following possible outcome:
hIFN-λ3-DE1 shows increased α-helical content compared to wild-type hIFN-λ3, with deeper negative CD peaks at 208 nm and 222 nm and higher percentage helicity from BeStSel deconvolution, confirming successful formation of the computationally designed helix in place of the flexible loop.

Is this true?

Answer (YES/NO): YES